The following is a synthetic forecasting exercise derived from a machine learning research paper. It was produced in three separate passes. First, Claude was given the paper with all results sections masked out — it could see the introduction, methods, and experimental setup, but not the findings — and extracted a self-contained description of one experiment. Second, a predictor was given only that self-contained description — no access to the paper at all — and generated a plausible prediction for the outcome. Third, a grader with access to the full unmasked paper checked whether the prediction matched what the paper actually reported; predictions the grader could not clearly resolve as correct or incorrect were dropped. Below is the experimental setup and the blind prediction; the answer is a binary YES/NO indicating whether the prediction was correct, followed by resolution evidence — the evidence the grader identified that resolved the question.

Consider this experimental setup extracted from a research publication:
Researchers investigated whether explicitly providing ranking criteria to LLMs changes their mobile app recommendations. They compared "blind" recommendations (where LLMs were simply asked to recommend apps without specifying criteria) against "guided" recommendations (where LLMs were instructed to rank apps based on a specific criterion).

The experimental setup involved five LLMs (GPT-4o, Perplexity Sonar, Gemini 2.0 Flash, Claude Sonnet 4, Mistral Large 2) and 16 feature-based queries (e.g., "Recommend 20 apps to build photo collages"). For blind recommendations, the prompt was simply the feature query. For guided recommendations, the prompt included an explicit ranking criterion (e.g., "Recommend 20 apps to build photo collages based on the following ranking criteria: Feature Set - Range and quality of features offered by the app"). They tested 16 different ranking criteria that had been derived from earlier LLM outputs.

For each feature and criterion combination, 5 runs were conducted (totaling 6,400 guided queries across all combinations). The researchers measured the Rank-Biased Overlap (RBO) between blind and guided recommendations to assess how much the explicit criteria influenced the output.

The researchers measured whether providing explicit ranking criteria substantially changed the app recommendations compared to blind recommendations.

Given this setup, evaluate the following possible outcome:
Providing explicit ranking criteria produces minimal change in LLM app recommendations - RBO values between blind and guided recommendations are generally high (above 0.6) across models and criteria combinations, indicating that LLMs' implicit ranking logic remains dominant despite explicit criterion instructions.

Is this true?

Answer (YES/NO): NO